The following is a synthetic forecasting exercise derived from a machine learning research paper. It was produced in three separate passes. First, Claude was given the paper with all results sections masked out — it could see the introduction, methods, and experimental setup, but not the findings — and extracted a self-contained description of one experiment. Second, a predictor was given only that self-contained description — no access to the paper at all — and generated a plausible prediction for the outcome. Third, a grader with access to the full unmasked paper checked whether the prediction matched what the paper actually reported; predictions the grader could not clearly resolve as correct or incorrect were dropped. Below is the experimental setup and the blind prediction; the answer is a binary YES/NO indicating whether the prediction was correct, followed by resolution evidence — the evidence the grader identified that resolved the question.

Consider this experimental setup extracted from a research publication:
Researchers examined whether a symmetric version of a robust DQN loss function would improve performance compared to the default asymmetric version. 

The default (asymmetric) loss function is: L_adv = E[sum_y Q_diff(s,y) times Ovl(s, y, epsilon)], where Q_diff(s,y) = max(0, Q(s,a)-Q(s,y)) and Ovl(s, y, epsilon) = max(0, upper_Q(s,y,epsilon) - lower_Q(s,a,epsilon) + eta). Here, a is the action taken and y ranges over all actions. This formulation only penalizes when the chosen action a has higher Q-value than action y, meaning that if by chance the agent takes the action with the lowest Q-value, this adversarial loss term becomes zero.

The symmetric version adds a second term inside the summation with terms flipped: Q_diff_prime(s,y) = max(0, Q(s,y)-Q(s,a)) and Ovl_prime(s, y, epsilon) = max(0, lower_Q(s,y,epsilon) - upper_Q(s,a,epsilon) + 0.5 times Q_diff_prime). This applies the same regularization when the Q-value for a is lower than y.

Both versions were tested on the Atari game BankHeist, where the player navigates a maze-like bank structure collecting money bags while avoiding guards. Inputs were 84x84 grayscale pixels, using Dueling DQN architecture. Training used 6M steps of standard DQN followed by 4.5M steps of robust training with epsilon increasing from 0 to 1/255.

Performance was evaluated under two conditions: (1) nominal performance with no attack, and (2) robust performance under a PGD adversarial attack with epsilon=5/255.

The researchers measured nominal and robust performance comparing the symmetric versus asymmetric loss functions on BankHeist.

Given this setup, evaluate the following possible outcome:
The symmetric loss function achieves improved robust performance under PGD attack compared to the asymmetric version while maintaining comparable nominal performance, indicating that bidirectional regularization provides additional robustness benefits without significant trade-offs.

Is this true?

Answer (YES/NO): NO